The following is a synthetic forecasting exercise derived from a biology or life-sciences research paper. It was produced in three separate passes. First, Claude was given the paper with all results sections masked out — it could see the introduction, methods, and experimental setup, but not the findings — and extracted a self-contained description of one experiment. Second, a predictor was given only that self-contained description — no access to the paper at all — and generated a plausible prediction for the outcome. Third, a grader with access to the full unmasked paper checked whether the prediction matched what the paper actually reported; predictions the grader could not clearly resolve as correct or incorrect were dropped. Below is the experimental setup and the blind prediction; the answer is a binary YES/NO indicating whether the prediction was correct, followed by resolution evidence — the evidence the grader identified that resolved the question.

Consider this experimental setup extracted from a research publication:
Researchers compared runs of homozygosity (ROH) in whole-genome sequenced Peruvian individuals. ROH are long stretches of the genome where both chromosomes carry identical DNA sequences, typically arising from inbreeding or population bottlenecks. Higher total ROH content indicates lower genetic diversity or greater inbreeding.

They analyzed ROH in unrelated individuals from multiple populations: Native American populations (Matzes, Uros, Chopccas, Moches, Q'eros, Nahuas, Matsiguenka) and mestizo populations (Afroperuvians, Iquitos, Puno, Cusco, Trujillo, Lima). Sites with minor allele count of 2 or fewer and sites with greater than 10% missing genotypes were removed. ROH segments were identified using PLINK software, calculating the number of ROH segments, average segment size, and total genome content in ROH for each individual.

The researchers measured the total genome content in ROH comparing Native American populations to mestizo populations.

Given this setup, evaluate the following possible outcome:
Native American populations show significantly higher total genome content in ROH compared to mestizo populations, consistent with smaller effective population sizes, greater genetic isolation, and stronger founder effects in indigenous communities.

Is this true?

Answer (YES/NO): YES